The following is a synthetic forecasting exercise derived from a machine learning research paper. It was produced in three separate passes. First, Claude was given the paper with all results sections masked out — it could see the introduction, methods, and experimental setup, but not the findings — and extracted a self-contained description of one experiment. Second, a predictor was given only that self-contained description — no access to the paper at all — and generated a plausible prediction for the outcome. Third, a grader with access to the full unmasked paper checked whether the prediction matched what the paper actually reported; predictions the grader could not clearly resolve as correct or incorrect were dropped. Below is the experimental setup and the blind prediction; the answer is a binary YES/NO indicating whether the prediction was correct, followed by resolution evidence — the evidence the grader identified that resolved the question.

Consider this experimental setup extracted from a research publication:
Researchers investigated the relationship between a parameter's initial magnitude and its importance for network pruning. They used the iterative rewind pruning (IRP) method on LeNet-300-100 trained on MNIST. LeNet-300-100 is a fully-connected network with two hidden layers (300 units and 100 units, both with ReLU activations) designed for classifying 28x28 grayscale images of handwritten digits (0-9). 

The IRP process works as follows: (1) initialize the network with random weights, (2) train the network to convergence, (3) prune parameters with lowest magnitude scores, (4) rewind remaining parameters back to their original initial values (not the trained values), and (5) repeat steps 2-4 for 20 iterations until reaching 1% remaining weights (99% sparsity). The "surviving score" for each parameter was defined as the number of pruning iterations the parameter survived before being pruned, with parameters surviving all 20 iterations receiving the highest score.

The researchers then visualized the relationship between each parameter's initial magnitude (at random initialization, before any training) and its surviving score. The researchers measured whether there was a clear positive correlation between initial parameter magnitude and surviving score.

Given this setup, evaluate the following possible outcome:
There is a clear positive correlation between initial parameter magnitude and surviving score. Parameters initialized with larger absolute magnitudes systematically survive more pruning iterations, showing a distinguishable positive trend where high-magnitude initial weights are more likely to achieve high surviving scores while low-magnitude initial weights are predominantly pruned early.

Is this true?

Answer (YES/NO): NO